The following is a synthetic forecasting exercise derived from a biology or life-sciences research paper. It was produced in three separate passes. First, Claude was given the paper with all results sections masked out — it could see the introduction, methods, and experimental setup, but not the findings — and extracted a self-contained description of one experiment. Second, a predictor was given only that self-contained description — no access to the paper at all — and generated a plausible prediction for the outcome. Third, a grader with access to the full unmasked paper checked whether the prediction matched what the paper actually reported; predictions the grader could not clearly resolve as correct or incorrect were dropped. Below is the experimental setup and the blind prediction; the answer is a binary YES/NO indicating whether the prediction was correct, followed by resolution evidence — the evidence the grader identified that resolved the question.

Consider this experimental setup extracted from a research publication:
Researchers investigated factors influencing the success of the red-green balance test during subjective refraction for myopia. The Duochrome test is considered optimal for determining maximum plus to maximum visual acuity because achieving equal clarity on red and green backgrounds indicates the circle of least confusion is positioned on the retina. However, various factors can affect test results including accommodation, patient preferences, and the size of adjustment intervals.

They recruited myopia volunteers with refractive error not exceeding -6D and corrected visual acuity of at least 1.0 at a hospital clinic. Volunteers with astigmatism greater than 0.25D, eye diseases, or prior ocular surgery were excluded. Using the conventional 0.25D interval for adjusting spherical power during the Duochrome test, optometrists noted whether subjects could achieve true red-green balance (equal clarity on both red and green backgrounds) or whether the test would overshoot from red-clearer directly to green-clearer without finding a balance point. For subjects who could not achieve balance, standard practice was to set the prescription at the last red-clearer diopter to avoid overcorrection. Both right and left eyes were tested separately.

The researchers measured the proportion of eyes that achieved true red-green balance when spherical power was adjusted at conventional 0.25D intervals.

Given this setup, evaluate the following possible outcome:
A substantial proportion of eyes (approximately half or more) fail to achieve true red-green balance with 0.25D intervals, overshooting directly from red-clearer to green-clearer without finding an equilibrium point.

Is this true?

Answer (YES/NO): YES